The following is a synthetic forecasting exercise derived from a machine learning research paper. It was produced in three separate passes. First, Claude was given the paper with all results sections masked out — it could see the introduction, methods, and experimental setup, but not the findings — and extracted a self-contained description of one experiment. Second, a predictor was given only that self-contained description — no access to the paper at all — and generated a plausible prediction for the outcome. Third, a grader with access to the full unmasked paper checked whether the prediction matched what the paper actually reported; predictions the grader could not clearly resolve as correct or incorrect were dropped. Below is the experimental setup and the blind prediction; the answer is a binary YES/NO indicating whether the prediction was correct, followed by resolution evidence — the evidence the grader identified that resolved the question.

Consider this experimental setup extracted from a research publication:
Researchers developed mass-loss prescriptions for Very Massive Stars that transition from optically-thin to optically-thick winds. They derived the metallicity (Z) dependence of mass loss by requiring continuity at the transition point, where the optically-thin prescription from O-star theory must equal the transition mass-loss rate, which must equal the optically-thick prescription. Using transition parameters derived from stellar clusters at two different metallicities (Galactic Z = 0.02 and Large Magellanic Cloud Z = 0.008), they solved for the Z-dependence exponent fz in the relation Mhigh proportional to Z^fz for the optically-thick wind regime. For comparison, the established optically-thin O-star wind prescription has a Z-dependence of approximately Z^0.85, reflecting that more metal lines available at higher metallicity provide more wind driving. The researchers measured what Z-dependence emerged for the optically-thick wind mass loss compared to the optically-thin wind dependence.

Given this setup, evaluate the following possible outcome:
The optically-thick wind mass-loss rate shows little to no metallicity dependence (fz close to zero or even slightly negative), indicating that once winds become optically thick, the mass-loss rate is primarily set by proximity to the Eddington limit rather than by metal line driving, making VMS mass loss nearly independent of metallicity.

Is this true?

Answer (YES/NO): NO